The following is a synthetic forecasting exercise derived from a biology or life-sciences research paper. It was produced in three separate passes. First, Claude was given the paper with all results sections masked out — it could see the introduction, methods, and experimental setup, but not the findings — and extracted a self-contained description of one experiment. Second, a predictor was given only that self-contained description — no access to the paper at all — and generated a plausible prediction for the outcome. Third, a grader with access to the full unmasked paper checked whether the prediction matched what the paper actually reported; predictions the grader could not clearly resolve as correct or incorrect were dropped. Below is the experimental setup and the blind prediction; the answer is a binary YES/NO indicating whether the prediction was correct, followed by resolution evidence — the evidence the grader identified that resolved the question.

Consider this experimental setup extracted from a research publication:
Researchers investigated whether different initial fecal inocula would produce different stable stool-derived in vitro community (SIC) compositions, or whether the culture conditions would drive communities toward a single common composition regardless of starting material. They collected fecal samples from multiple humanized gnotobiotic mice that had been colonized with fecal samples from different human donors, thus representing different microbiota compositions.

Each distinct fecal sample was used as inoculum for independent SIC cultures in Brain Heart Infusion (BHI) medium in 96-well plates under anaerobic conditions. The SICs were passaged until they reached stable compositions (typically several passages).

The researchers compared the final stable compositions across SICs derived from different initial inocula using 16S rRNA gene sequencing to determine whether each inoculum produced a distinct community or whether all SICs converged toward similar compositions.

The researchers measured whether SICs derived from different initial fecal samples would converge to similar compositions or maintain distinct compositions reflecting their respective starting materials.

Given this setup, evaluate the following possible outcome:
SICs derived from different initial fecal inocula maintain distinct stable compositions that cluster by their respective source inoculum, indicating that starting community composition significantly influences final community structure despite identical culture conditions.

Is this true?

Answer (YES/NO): YES